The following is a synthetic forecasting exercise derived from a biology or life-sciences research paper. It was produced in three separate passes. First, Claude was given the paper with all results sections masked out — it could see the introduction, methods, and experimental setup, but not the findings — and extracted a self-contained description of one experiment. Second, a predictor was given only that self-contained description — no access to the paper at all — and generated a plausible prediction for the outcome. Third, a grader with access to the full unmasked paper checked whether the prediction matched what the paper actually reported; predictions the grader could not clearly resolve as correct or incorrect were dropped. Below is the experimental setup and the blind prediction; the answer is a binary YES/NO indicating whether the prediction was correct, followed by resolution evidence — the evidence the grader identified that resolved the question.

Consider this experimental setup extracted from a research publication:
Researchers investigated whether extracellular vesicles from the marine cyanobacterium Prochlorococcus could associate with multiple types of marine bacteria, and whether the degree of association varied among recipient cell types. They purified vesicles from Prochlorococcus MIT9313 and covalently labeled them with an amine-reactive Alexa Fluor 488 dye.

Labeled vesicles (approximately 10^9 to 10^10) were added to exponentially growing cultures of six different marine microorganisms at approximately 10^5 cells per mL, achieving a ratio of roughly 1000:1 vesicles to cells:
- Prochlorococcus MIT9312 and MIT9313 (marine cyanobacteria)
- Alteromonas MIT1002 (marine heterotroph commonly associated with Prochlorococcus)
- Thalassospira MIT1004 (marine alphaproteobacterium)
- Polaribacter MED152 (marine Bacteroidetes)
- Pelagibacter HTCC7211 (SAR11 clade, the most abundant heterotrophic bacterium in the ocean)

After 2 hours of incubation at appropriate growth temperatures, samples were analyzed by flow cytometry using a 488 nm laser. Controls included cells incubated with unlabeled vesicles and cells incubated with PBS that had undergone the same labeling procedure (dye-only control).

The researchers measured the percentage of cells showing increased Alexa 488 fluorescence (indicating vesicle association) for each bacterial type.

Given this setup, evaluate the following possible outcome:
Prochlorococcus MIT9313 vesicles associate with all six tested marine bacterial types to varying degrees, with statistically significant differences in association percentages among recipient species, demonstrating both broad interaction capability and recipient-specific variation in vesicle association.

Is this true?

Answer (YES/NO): NO